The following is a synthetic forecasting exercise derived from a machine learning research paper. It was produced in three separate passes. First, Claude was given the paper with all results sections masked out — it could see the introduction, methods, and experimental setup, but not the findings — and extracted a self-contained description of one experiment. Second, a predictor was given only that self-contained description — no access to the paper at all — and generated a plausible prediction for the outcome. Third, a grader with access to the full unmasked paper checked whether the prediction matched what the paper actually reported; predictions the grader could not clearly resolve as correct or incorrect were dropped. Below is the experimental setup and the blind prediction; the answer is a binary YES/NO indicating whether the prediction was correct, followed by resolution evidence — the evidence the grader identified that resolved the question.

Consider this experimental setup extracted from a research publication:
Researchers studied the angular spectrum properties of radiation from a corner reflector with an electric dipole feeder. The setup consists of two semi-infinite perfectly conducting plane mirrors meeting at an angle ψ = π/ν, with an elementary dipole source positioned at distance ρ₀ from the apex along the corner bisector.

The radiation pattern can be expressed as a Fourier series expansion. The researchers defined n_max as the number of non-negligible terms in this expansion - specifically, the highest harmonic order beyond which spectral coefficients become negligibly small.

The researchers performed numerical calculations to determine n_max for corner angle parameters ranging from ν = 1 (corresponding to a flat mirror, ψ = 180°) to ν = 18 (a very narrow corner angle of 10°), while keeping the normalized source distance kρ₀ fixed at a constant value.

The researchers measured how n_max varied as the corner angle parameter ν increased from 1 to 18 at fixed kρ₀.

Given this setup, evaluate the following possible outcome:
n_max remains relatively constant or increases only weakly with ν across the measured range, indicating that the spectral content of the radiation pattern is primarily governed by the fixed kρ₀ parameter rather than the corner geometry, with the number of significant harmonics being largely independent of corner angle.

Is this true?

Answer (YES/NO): NO